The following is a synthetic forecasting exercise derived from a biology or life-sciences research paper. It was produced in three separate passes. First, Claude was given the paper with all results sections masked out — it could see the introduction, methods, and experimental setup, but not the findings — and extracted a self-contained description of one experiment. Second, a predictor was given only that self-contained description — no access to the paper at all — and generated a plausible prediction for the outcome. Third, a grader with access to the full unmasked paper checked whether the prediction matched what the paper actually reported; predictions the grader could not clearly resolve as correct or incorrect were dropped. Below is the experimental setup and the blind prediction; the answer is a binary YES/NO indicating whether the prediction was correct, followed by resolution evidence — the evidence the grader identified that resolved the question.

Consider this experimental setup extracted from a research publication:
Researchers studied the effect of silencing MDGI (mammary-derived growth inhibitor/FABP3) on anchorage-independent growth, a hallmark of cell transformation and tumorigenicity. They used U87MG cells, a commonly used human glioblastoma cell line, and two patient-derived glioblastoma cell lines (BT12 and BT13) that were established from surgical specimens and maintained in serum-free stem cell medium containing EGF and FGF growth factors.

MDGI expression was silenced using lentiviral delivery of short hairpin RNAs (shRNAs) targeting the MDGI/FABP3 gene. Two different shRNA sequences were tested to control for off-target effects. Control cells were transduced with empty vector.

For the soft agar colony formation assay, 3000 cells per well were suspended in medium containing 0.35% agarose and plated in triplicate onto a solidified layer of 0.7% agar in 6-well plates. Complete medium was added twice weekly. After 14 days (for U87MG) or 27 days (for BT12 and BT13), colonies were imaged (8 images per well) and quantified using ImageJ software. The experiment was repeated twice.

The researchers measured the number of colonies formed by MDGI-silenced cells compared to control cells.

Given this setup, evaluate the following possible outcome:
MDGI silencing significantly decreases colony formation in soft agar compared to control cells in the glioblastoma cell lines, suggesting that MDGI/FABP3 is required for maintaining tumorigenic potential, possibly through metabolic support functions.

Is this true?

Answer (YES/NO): YES